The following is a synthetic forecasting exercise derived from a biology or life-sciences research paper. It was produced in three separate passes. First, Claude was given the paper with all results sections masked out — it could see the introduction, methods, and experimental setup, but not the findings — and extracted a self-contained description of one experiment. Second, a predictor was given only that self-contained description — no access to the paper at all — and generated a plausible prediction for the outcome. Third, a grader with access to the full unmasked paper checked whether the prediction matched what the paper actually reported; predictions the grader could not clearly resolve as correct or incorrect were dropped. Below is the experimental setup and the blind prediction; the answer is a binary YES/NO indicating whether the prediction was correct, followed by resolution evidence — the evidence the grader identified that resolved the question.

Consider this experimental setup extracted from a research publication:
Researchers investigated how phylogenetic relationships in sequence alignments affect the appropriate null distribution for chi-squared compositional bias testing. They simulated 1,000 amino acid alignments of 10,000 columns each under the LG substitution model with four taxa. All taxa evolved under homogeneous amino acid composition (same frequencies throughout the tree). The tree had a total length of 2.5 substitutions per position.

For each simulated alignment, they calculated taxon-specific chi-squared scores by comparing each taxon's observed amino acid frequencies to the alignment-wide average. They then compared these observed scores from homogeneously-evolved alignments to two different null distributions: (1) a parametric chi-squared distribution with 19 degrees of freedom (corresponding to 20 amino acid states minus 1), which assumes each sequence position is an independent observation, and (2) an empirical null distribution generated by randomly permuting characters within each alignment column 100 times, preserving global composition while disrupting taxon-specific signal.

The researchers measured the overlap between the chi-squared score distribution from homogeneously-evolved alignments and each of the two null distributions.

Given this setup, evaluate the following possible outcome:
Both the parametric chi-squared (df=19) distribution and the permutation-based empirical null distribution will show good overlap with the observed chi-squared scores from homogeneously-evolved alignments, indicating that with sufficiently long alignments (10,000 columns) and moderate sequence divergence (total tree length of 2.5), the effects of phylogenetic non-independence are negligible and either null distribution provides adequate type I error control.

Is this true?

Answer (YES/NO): NO